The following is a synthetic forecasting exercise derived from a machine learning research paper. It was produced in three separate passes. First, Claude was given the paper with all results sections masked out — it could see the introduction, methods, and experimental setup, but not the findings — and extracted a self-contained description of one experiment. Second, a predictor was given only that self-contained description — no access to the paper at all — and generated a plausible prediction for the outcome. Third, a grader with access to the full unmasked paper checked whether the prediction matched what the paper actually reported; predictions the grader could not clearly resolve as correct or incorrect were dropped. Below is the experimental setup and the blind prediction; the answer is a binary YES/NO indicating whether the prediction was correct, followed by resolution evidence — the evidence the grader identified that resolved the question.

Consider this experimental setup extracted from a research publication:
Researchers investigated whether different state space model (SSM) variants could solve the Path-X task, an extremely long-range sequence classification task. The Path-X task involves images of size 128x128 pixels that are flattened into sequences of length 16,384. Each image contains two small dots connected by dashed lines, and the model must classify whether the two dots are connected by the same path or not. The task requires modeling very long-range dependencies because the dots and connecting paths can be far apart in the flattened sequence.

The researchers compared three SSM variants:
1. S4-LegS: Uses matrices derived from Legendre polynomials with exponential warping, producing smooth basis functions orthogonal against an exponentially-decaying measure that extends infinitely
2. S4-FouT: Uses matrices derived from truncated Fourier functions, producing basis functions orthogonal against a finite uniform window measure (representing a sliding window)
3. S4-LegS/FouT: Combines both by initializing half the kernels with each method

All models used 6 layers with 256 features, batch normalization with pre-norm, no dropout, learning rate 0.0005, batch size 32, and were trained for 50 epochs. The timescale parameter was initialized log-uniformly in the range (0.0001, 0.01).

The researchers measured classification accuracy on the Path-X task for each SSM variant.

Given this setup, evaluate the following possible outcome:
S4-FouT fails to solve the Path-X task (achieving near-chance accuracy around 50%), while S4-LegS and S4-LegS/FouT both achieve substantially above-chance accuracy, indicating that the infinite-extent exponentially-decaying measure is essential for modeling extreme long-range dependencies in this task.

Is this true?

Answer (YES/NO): NO